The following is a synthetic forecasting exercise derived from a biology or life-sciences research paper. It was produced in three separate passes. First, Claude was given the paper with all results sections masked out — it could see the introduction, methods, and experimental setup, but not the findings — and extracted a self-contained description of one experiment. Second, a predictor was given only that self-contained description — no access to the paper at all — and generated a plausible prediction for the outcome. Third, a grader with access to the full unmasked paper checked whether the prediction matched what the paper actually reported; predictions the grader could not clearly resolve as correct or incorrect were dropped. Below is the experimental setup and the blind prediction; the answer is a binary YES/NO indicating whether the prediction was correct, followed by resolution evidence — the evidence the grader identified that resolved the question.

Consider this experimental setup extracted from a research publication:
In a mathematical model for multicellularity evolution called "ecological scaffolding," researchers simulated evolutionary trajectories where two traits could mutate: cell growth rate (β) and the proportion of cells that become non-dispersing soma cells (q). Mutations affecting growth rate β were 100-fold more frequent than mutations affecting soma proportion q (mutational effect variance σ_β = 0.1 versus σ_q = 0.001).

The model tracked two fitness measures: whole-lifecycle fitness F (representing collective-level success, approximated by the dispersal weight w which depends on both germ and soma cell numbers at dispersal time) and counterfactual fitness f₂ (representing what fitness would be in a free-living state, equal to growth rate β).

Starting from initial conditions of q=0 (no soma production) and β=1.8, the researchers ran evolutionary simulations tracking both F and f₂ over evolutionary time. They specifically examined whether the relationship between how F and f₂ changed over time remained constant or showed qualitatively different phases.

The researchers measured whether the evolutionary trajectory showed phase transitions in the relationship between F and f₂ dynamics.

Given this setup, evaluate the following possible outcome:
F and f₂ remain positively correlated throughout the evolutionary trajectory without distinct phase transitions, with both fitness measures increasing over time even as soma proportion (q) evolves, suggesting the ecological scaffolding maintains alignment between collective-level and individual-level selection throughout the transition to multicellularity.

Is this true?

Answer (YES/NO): NO